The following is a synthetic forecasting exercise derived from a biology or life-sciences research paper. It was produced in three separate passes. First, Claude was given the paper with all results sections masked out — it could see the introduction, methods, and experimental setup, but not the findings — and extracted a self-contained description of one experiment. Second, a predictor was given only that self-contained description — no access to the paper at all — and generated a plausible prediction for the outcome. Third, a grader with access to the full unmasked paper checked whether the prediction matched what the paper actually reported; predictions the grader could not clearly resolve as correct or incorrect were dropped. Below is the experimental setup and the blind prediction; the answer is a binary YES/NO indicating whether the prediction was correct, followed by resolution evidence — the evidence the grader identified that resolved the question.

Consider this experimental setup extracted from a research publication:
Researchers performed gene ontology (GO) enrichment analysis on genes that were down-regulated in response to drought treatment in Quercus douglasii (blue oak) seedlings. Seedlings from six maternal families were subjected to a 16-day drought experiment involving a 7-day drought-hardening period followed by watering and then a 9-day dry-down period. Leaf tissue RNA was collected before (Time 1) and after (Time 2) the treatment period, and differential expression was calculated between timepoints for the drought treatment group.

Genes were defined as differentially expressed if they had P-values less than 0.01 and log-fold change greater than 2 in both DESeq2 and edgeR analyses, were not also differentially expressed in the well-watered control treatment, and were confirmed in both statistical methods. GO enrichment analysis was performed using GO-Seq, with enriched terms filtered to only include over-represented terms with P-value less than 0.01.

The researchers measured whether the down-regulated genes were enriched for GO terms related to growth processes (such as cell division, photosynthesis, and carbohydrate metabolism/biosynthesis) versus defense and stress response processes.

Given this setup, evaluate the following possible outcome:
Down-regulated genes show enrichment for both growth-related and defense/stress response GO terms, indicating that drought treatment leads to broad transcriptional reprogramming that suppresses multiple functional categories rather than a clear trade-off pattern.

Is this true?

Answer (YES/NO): NO